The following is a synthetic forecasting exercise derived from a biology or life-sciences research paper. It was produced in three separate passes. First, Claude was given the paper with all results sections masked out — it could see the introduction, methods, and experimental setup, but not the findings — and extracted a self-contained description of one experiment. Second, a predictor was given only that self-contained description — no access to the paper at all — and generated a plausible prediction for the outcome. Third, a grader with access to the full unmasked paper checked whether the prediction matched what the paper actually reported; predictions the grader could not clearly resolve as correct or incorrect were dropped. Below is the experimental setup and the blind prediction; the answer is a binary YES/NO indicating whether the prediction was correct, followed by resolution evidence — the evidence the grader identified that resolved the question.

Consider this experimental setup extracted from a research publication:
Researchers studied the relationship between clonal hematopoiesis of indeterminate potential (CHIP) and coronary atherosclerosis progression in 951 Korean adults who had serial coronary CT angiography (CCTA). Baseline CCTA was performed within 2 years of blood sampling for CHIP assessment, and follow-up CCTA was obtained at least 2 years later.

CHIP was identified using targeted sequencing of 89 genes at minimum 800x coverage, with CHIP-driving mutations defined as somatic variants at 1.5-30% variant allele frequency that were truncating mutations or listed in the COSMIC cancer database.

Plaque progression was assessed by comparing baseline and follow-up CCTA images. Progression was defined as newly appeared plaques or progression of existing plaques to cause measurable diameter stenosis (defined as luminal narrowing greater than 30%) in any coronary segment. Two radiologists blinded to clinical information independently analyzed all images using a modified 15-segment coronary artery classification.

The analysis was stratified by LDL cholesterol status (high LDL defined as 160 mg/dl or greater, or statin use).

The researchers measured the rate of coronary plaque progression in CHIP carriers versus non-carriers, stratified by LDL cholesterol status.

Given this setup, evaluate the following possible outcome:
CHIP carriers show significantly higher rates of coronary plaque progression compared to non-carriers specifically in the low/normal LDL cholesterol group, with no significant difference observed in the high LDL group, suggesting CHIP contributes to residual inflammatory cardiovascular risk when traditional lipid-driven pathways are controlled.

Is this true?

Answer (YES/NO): NO